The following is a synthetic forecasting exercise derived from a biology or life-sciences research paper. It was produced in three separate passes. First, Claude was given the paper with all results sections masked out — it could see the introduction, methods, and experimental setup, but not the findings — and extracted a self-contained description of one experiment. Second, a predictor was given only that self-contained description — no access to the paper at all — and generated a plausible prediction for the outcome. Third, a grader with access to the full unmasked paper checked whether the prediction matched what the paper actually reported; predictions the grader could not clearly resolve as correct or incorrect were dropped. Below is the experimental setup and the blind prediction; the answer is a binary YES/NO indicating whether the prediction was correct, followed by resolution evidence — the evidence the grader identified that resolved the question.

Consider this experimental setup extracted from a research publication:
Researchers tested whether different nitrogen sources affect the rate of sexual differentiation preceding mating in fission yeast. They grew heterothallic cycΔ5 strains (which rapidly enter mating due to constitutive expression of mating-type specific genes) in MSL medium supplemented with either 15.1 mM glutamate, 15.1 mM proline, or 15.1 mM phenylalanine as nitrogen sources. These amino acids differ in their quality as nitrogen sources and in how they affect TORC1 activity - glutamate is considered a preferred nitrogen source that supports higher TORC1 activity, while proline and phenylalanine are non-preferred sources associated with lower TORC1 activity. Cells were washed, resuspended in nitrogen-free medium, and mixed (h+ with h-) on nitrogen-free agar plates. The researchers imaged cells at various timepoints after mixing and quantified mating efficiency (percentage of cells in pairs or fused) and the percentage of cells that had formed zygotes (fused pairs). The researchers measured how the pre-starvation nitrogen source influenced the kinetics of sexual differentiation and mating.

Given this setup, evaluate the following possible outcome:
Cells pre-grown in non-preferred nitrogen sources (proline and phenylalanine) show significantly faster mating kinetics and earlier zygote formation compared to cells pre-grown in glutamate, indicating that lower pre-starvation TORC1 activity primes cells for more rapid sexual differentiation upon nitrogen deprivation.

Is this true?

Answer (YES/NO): NO